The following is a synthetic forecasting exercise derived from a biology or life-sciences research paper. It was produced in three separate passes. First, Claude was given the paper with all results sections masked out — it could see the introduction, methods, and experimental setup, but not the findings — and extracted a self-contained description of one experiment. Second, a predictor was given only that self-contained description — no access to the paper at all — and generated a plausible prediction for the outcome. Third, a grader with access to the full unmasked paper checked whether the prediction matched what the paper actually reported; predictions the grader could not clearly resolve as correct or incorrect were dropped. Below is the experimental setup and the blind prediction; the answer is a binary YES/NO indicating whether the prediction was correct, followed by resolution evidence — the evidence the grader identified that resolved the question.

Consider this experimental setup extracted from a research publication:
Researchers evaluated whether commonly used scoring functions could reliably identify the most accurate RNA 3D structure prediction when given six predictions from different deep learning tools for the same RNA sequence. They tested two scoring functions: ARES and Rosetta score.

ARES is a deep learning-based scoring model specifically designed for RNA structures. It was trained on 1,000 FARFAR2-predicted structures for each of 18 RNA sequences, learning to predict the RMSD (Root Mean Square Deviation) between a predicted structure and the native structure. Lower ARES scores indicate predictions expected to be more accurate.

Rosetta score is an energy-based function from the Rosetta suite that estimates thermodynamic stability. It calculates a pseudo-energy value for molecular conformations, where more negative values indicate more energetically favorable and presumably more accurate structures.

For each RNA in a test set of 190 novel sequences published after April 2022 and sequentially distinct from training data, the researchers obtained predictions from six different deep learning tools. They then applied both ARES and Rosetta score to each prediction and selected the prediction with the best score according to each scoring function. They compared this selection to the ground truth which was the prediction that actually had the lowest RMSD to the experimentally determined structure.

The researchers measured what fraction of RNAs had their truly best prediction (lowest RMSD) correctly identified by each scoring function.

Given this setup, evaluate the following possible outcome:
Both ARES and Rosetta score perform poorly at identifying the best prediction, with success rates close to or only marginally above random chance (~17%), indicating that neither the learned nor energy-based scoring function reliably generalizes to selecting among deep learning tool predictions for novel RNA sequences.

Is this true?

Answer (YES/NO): NO